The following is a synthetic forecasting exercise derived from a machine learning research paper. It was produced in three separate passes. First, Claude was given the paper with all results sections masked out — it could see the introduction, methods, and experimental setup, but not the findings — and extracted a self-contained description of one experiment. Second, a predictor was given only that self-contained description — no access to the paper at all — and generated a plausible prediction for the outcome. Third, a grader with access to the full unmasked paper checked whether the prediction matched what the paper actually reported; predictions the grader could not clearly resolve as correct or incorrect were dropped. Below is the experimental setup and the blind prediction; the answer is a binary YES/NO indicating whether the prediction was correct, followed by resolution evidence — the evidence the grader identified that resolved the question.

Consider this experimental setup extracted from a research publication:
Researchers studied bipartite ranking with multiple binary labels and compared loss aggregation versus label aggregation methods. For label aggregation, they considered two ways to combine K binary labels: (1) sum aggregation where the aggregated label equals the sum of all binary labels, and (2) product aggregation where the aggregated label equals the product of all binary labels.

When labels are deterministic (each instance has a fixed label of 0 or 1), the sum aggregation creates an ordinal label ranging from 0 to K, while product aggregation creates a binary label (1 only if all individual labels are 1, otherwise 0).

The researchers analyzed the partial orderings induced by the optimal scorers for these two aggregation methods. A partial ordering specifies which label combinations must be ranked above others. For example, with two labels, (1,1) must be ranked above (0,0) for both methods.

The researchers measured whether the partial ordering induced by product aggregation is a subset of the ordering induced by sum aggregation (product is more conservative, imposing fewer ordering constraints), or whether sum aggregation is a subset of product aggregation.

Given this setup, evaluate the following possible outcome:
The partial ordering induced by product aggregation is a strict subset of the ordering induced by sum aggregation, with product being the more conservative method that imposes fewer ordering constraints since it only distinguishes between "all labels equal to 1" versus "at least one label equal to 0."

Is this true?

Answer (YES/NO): YES